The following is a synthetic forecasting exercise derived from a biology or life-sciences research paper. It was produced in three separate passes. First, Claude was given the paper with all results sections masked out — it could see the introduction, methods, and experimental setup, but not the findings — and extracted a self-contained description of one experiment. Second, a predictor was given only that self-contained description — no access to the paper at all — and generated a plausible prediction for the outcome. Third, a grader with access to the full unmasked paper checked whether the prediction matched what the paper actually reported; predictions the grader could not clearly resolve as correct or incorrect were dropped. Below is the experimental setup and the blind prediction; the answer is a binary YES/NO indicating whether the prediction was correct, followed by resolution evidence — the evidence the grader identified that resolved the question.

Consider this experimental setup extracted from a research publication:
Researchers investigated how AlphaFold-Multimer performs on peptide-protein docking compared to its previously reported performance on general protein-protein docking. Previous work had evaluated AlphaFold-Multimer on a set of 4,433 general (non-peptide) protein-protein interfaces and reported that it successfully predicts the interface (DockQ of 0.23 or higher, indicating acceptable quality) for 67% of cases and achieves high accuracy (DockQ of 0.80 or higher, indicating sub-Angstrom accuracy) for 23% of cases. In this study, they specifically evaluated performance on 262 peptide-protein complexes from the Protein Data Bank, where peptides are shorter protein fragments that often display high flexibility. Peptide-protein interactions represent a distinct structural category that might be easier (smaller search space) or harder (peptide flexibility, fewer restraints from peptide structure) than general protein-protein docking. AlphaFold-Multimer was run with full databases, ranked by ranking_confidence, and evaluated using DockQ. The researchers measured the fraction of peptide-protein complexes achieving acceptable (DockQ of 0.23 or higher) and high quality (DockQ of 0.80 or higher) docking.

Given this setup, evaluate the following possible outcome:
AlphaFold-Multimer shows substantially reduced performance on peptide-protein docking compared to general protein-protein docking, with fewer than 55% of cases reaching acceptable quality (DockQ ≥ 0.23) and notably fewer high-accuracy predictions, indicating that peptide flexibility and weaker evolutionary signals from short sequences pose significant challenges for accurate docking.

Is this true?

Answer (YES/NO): NO